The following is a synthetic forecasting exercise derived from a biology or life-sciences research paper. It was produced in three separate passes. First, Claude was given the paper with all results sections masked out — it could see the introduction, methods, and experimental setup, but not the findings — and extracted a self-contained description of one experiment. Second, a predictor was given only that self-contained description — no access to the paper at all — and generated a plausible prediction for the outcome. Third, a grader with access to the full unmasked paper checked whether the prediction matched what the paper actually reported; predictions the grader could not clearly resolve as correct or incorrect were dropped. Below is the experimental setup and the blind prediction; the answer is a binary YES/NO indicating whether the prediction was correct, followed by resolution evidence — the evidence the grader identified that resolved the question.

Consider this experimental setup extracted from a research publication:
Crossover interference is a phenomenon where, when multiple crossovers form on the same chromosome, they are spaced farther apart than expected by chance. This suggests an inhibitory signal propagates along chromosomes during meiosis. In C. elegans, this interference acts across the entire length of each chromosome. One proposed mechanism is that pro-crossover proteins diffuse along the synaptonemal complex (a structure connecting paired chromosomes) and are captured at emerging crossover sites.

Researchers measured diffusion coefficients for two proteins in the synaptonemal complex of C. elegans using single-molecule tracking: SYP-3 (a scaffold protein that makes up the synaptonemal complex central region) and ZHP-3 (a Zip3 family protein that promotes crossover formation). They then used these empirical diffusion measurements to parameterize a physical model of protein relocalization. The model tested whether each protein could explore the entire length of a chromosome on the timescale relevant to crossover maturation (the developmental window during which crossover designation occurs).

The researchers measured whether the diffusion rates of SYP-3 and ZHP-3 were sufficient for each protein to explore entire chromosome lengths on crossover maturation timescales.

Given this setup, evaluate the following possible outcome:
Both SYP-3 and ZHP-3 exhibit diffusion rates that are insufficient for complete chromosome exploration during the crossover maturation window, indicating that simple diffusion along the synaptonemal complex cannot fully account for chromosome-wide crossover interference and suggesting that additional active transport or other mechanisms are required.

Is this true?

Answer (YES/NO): NO